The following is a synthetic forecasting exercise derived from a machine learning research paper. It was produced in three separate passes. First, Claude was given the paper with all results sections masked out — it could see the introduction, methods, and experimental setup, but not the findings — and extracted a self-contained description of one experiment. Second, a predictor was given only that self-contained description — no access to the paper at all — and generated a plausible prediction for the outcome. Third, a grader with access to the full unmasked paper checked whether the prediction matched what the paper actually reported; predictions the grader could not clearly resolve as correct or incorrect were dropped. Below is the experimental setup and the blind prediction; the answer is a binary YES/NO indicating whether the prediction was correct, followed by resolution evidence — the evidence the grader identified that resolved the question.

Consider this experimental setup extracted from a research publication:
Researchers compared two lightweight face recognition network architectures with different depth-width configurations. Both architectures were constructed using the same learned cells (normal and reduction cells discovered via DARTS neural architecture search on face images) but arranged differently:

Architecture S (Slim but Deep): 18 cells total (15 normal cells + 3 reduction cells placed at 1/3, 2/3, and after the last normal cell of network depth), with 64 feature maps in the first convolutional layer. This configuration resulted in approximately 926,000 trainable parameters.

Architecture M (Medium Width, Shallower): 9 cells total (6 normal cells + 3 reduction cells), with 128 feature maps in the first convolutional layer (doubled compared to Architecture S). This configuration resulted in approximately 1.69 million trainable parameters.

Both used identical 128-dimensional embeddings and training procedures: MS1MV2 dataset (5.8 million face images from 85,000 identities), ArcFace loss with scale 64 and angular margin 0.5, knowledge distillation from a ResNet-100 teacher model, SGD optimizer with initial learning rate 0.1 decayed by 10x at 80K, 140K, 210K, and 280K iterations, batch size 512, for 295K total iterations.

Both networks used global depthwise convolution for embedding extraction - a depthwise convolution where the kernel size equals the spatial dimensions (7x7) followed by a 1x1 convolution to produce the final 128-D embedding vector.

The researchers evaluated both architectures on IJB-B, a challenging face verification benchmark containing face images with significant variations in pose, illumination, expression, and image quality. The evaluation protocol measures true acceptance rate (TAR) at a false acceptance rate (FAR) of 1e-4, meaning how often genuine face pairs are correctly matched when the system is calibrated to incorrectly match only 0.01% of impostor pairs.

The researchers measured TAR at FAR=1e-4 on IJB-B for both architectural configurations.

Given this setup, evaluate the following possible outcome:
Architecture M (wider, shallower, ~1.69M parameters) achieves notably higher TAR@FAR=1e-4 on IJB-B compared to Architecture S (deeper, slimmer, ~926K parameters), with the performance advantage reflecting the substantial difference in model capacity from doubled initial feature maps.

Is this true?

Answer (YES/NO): YES